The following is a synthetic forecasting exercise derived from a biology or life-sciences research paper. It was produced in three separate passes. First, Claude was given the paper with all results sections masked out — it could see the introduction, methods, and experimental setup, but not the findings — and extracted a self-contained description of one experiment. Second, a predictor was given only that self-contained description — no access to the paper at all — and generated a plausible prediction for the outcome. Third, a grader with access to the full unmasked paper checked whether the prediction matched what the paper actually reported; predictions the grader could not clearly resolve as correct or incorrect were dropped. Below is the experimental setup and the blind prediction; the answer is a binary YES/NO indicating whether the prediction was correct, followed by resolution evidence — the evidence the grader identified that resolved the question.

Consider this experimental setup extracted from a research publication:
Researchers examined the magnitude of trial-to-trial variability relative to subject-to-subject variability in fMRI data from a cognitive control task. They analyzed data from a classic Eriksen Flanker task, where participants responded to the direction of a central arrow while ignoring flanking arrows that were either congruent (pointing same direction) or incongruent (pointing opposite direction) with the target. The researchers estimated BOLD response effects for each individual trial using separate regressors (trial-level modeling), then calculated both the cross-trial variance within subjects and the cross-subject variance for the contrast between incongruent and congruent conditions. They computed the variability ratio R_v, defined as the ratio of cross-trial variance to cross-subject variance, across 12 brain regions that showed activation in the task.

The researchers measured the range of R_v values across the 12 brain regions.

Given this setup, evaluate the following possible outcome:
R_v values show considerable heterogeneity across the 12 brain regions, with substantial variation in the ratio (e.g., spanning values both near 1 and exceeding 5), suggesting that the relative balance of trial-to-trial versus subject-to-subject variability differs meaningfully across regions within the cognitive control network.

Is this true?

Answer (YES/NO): NO